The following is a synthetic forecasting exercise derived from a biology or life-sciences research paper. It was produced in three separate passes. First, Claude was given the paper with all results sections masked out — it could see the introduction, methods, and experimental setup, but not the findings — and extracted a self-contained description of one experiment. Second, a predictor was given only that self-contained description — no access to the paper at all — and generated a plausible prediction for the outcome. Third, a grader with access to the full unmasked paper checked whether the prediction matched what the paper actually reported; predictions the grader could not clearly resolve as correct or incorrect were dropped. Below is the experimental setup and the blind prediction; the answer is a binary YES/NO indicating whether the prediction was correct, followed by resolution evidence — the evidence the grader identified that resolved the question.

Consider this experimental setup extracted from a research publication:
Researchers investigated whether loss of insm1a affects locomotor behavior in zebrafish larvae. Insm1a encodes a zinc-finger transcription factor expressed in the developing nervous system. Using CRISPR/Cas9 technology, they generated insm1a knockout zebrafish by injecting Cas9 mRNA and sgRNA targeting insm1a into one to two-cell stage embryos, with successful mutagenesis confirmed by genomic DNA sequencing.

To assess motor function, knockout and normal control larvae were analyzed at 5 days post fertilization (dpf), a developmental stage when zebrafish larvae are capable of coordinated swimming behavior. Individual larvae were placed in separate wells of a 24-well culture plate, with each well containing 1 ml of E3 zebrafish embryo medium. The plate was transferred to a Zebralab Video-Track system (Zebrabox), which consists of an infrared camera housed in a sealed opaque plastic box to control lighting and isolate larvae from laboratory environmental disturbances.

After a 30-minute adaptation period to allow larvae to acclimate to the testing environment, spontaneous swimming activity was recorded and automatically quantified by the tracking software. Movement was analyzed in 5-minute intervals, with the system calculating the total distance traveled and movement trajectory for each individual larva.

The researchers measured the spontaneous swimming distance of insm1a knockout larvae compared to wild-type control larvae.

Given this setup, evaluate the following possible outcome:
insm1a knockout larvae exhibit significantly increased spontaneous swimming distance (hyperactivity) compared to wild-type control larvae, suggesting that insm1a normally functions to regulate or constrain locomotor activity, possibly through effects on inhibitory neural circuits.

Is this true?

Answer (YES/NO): NO